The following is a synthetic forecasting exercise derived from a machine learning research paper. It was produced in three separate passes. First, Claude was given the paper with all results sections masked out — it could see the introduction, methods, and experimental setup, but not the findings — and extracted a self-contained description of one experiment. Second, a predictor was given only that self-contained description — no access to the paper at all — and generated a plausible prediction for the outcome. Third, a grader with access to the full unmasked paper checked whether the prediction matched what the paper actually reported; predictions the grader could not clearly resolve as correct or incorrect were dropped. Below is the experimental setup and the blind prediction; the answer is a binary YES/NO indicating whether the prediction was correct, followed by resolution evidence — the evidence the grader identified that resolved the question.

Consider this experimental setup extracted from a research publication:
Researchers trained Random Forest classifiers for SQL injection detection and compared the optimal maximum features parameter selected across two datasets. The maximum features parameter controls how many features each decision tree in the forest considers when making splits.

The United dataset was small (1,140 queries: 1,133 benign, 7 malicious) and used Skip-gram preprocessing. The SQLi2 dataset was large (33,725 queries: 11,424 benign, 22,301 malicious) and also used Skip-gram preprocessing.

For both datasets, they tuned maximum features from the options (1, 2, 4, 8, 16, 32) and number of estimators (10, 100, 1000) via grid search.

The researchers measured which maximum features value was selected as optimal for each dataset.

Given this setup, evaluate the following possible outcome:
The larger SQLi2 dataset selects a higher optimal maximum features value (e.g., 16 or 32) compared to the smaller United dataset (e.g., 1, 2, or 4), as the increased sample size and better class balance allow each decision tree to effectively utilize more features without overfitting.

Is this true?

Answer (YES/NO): NO